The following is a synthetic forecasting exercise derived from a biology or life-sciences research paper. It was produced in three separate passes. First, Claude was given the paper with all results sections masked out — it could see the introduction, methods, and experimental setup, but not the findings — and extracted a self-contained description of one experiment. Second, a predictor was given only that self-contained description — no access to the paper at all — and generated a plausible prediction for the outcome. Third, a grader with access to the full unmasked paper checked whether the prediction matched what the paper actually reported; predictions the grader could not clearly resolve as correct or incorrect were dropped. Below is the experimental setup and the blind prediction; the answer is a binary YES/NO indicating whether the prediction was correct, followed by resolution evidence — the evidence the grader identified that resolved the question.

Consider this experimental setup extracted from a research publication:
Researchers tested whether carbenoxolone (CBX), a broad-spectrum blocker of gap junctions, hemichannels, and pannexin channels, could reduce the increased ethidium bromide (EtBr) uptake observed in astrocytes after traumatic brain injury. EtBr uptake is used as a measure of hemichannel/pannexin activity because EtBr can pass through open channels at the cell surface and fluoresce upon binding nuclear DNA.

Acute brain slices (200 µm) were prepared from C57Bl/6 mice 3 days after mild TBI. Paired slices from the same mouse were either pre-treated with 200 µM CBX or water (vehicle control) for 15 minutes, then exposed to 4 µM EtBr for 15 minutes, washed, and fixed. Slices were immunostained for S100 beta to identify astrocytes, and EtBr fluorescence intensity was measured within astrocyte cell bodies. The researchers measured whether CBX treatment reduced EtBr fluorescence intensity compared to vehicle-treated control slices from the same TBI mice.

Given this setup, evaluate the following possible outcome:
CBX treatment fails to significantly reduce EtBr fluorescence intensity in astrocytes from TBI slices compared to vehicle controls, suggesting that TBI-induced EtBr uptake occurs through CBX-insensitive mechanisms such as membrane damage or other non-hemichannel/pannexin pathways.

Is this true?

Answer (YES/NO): NO